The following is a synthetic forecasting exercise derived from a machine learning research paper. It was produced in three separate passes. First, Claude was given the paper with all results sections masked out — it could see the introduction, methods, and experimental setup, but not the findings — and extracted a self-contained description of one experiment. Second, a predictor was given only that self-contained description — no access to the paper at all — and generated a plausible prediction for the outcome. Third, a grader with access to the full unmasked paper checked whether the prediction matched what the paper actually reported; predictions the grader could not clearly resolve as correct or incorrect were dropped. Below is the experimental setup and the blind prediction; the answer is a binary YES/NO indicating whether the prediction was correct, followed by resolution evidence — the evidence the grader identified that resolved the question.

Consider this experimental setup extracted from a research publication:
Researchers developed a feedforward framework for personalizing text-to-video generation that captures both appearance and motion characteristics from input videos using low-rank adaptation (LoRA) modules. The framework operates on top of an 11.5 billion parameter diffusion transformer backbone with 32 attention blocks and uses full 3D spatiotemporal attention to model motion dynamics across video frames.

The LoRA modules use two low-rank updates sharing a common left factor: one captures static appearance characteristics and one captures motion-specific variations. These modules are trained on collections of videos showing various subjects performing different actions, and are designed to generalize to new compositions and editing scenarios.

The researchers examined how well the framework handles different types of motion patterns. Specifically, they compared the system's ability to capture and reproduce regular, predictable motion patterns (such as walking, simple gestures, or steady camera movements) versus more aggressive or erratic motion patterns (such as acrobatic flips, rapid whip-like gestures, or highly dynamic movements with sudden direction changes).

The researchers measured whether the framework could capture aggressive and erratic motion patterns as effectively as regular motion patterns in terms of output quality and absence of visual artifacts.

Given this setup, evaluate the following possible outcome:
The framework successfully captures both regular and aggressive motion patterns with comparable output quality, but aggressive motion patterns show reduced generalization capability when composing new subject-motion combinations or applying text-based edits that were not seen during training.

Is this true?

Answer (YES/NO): NO